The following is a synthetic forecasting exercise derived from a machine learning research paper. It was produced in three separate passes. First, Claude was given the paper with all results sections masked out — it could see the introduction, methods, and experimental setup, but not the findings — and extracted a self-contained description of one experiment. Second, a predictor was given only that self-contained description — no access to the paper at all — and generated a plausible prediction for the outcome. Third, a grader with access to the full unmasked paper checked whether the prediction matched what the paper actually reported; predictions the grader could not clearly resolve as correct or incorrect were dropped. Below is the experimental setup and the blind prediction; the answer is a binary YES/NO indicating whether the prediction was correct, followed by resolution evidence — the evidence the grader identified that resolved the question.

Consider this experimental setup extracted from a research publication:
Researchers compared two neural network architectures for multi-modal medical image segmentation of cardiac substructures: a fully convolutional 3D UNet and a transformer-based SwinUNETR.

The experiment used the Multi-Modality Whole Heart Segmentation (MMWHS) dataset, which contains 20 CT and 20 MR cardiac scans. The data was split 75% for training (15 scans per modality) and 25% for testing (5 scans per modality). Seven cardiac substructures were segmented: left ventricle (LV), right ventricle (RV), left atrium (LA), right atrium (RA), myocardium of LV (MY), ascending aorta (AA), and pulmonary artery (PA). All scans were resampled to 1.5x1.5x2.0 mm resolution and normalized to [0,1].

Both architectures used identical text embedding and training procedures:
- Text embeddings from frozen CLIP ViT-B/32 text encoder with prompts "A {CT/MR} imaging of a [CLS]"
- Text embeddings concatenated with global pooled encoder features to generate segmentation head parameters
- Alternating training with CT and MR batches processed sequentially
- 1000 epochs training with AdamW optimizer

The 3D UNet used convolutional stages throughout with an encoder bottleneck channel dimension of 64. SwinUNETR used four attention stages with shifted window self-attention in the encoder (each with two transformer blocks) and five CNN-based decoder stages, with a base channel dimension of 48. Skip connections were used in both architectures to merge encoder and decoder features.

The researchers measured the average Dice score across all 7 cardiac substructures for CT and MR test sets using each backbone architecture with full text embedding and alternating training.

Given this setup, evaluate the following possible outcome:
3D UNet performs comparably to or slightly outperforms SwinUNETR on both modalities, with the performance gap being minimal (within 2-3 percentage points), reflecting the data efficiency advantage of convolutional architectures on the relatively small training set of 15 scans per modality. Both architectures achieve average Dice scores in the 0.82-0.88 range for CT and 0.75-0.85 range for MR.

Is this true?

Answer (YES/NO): NO